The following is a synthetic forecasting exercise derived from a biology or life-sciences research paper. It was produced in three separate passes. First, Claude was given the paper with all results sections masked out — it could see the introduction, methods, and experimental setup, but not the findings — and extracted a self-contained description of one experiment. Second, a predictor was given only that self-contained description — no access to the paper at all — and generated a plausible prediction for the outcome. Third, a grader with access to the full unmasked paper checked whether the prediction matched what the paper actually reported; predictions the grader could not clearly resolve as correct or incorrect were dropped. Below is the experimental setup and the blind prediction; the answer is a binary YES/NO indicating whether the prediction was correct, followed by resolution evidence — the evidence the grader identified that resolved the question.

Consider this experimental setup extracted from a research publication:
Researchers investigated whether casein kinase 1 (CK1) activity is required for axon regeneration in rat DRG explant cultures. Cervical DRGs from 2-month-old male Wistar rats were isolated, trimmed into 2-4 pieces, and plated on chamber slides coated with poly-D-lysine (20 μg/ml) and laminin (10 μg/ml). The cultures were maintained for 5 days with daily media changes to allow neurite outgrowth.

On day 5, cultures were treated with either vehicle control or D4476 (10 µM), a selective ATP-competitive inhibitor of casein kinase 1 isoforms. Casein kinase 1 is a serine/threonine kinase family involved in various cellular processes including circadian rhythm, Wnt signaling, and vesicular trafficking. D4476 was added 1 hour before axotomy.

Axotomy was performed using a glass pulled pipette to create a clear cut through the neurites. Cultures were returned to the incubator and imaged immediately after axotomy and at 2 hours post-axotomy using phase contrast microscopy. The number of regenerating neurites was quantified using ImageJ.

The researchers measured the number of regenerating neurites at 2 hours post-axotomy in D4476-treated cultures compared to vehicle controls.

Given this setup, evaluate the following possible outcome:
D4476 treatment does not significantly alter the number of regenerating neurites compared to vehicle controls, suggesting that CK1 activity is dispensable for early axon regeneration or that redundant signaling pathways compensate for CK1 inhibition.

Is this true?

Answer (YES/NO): NO